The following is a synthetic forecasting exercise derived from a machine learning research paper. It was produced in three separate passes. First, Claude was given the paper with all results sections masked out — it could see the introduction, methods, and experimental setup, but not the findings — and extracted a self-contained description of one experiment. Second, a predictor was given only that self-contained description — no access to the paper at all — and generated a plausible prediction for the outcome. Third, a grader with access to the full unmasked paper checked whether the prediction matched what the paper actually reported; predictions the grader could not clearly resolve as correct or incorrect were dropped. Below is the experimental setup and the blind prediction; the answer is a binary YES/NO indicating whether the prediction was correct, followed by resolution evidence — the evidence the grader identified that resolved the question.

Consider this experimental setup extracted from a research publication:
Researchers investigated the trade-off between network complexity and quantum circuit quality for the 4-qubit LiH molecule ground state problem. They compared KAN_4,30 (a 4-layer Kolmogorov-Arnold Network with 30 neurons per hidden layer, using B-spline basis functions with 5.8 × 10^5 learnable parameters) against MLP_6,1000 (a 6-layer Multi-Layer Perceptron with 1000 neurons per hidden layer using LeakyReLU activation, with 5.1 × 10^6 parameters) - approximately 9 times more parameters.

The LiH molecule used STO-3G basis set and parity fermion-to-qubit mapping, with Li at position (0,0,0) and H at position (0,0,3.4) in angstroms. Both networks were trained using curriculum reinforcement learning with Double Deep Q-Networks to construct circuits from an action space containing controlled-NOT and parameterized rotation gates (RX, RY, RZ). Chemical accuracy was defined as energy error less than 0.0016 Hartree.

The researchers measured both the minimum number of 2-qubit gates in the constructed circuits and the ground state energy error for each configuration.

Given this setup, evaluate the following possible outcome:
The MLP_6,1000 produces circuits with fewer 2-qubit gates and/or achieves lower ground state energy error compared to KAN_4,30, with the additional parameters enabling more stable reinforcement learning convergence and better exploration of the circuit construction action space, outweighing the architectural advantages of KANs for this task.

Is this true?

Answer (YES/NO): YES